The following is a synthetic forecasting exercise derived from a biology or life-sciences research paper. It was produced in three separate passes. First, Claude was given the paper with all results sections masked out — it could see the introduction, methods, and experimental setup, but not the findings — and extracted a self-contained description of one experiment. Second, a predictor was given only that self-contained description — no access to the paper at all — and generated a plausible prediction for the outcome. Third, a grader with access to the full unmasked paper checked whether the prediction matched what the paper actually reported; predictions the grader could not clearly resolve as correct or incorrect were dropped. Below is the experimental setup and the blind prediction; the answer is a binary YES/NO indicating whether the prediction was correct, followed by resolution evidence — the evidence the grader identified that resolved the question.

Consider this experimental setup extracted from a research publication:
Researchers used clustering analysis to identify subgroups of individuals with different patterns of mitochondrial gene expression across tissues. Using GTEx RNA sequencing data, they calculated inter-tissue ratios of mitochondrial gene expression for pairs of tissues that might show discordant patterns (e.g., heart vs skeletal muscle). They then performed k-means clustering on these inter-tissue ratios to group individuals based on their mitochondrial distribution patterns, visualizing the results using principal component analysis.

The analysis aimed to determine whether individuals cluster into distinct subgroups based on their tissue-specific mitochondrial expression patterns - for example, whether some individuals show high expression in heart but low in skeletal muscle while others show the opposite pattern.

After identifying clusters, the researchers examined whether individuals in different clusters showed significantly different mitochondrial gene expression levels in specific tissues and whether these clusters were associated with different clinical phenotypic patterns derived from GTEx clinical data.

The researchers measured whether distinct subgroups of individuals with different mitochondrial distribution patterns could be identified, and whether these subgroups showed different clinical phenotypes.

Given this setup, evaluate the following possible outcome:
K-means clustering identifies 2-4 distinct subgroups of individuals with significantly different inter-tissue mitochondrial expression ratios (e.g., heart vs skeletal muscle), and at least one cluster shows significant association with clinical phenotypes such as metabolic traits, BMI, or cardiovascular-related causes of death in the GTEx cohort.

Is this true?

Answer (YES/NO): YES